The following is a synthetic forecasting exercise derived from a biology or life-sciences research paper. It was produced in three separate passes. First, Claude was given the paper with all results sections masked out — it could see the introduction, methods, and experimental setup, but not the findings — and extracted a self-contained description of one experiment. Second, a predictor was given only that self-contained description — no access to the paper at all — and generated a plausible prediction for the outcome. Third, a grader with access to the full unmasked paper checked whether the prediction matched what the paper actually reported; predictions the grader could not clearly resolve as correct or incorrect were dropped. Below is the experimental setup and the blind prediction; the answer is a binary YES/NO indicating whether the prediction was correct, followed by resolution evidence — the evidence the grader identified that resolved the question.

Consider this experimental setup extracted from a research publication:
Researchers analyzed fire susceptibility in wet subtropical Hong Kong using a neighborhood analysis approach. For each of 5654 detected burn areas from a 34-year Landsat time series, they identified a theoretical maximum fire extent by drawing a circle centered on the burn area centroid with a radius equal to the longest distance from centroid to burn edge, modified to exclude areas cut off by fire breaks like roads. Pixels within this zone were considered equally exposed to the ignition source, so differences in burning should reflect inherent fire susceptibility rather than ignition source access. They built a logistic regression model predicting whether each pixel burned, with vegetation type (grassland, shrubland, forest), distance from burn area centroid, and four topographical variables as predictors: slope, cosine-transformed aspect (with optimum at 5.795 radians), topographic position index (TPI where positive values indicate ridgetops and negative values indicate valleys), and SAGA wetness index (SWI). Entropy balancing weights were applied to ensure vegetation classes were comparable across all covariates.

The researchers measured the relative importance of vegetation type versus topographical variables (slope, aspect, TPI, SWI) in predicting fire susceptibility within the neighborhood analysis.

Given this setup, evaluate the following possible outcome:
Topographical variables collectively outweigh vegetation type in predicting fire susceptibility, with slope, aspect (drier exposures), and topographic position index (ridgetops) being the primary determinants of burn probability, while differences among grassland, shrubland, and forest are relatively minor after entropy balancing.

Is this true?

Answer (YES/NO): NO